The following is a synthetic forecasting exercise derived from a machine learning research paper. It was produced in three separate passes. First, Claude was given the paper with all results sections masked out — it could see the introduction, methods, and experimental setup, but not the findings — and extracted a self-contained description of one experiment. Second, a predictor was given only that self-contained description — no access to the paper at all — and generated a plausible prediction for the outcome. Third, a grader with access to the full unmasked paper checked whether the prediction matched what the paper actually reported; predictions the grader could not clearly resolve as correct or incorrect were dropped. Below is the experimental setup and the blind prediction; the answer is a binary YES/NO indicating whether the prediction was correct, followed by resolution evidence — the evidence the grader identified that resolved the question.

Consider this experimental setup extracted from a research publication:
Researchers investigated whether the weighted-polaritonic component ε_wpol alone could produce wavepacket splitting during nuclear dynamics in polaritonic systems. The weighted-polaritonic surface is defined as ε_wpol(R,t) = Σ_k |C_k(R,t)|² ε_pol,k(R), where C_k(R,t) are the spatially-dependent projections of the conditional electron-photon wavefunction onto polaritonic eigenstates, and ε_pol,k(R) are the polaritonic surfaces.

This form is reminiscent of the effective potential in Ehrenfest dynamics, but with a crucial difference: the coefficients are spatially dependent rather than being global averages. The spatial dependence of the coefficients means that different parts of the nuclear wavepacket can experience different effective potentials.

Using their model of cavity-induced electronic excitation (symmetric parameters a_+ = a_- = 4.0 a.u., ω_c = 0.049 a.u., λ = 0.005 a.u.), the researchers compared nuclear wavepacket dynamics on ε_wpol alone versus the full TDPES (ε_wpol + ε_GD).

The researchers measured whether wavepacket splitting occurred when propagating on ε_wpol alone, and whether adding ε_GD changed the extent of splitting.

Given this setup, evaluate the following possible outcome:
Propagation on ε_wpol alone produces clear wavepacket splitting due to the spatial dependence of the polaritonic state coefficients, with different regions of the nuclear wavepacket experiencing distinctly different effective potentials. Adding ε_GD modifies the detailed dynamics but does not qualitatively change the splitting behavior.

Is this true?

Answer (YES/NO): NO